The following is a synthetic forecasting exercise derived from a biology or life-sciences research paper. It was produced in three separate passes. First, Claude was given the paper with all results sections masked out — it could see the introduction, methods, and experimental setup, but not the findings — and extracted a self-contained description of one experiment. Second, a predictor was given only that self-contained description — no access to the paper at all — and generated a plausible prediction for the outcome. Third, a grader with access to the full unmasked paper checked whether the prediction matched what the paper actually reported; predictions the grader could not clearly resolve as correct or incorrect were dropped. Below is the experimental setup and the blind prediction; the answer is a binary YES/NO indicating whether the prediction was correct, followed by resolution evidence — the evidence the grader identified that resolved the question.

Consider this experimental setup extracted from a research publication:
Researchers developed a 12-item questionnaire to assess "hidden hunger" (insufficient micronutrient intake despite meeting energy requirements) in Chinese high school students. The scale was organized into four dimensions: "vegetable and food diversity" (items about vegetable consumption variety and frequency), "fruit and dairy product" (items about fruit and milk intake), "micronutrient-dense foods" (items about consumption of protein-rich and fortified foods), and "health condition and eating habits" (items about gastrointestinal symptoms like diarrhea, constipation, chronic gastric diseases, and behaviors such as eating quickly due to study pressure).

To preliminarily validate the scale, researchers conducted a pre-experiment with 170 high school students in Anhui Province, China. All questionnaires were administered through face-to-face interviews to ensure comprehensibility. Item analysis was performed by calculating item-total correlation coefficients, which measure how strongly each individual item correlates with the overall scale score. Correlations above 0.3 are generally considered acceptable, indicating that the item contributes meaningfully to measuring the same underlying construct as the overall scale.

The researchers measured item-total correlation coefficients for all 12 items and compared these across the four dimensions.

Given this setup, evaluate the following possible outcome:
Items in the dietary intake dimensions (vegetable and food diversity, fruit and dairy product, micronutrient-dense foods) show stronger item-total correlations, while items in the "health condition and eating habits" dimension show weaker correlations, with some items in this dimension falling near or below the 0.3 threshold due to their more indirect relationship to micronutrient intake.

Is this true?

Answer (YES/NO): YES